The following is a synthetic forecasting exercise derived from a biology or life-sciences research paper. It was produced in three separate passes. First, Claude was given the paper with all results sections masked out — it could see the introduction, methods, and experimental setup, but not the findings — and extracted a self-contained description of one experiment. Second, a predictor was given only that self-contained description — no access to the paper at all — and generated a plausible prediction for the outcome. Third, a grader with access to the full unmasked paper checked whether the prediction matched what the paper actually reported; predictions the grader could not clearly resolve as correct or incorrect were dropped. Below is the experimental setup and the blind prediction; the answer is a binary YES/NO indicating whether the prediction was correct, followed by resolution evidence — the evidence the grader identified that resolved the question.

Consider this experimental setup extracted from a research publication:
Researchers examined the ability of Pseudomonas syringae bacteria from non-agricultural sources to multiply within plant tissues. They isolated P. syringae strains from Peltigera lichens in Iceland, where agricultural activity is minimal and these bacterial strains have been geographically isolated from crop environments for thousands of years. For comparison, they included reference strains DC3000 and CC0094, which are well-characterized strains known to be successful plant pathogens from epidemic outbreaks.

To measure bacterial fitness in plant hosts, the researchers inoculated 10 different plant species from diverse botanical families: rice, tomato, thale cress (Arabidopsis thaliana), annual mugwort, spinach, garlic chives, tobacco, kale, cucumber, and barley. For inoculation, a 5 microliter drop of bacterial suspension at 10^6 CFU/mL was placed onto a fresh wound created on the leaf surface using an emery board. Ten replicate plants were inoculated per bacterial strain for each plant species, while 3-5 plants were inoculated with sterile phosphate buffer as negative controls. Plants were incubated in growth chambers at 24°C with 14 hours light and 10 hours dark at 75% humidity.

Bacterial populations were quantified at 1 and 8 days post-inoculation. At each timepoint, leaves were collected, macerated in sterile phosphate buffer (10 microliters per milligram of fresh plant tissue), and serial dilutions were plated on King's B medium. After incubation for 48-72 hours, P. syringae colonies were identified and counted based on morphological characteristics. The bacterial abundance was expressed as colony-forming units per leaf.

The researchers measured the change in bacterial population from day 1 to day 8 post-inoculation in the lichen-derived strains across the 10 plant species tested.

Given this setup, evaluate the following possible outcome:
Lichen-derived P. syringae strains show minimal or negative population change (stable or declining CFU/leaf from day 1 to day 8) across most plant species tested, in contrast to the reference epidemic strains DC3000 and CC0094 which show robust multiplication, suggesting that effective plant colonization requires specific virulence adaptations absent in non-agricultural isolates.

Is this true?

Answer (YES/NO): NO